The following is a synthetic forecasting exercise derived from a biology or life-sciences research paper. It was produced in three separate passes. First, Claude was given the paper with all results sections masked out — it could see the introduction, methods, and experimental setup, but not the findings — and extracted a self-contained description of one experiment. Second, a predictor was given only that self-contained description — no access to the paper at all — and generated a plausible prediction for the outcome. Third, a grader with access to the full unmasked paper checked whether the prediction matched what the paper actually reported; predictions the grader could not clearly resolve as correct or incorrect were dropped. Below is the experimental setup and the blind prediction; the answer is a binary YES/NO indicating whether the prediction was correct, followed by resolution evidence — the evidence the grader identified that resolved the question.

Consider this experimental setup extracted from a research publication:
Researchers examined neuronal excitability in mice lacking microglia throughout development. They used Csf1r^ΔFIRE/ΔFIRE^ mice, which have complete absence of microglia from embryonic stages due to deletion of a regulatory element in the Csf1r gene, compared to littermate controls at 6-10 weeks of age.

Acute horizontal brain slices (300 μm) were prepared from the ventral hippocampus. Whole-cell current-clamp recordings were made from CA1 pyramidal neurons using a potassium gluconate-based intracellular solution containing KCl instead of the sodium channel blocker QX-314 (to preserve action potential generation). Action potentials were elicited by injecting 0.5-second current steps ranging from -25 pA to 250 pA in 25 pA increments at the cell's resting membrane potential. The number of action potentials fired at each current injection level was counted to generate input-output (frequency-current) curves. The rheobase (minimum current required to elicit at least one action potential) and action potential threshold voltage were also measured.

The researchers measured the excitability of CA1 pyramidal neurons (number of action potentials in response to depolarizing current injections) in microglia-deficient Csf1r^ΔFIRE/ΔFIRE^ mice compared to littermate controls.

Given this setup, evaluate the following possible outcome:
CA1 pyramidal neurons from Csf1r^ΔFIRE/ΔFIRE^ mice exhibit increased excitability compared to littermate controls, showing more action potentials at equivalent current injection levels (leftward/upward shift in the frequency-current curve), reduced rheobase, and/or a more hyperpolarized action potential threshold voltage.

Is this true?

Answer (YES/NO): NO